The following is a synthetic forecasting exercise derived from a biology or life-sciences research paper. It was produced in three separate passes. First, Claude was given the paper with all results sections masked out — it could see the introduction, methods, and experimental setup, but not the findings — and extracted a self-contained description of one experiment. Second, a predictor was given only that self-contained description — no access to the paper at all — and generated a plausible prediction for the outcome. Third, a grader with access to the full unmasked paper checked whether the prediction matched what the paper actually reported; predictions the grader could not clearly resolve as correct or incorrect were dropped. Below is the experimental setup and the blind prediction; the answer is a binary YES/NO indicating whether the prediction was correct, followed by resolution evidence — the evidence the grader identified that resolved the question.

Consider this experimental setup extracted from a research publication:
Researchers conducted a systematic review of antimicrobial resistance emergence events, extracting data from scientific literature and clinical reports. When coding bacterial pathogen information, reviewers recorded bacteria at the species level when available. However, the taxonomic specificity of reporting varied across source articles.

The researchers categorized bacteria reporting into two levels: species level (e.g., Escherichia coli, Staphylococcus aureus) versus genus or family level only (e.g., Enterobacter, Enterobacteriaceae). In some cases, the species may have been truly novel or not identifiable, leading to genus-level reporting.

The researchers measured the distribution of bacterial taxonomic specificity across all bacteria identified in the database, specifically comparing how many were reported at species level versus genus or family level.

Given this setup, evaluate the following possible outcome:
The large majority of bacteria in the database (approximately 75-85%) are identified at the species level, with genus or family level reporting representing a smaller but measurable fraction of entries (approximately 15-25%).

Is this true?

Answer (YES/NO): NO